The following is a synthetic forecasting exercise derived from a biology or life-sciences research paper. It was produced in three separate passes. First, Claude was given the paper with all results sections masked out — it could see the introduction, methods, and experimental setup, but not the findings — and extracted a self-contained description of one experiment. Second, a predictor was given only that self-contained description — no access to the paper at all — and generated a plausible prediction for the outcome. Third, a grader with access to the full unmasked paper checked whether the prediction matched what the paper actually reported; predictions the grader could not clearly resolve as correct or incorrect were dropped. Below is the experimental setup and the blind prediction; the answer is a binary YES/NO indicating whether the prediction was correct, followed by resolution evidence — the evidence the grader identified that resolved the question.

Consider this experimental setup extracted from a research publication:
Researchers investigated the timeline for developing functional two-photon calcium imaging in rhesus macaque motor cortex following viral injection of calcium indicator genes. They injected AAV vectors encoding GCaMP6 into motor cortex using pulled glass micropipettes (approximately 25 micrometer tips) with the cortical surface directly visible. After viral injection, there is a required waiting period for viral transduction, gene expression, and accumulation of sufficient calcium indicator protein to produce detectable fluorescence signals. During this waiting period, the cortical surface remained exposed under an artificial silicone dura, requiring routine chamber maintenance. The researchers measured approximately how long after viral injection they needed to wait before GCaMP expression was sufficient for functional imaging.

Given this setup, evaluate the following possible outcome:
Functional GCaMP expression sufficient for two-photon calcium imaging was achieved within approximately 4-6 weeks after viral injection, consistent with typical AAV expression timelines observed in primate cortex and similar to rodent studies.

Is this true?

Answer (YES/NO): YES